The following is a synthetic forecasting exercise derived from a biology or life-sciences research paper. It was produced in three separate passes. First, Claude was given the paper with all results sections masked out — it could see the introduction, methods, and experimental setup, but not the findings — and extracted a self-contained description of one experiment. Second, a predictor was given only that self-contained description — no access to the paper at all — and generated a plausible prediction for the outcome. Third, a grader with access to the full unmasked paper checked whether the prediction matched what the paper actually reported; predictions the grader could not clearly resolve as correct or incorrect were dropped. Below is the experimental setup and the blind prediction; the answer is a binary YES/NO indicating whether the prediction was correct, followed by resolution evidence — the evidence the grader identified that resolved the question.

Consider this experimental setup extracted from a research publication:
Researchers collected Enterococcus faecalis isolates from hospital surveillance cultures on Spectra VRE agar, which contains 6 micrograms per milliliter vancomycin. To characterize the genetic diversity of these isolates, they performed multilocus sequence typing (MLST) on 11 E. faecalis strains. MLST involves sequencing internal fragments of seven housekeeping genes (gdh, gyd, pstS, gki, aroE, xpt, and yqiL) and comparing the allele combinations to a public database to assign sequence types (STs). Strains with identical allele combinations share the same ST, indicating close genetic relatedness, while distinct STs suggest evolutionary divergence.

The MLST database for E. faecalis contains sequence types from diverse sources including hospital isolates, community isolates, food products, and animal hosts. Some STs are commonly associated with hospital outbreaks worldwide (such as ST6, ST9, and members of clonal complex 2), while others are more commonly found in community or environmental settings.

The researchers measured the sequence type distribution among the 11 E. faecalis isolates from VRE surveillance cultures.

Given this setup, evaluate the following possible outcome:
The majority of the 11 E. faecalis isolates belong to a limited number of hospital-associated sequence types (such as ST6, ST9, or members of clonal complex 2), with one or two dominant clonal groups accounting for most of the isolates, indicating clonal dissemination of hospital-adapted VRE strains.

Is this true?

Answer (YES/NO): NO